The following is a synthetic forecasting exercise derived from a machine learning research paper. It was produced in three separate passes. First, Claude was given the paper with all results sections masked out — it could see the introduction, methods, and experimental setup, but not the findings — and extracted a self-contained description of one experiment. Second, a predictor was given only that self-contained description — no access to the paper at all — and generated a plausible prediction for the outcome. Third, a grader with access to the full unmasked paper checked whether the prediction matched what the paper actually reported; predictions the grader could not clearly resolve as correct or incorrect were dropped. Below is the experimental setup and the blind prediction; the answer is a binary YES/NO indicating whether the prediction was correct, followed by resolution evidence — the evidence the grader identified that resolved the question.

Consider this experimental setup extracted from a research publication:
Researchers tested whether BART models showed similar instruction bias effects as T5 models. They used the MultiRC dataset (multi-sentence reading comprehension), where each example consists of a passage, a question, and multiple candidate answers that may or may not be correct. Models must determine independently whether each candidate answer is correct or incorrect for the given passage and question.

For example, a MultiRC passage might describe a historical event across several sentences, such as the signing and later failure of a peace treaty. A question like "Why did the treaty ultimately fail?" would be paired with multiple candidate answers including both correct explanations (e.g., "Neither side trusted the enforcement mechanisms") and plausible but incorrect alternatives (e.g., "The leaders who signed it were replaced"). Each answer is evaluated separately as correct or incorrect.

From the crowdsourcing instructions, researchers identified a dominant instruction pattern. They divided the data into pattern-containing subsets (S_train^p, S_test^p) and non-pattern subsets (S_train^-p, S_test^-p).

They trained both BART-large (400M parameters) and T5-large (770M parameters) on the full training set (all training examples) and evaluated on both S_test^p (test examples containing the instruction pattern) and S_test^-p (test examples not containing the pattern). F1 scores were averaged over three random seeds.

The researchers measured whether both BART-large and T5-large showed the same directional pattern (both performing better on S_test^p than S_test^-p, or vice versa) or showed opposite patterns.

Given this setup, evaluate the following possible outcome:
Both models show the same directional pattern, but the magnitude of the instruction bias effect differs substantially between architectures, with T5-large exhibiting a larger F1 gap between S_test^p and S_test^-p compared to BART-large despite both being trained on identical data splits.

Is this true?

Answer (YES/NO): NO